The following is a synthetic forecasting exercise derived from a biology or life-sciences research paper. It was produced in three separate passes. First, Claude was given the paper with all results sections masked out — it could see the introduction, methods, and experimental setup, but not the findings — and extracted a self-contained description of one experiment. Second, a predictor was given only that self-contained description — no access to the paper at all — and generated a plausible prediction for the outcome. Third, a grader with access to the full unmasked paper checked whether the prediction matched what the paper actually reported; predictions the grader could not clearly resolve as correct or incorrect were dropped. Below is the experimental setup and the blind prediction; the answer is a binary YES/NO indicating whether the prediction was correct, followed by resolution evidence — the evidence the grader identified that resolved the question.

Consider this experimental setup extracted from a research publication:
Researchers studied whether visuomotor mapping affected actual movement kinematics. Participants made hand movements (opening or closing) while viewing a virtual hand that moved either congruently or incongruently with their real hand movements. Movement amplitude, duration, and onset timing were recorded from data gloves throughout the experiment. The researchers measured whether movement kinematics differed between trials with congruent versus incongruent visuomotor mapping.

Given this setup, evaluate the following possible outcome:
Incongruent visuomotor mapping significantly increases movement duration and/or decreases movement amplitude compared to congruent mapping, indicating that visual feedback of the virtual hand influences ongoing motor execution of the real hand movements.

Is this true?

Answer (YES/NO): NO